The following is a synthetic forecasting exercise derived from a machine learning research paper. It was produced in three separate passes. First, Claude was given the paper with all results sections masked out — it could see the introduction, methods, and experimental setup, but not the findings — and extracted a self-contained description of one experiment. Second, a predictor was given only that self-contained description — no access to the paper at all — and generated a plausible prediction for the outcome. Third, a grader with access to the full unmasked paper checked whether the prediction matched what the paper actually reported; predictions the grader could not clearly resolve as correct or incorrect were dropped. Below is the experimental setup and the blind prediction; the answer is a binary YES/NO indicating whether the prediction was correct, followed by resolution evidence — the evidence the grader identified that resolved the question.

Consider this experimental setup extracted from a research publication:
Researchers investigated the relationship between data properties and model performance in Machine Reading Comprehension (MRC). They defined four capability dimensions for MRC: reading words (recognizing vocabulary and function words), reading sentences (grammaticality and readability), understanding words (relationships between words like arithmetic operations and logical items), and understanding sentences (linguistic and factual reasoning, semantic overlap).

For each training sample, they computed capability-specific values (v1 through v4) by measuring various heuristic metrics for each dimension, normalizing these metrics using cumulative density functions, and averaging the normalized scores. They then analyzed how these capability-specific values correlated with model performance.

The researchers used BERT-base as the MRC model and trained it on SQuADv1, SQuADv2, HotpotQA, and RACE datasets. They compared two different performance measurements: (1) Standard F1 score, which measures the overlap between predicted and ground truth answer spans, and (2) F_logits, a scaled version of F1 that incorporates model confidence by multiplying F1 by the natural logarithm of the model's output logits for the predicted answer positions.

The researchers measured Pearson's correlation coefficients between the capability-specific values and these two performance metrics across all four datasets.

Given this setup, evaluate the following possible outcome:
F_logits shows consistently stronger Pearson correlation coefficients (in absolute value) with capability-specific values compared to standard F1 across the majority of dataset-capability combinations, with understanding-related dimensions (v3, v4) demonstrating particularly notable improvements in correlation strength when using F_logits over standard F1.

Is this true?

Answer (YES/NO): NO